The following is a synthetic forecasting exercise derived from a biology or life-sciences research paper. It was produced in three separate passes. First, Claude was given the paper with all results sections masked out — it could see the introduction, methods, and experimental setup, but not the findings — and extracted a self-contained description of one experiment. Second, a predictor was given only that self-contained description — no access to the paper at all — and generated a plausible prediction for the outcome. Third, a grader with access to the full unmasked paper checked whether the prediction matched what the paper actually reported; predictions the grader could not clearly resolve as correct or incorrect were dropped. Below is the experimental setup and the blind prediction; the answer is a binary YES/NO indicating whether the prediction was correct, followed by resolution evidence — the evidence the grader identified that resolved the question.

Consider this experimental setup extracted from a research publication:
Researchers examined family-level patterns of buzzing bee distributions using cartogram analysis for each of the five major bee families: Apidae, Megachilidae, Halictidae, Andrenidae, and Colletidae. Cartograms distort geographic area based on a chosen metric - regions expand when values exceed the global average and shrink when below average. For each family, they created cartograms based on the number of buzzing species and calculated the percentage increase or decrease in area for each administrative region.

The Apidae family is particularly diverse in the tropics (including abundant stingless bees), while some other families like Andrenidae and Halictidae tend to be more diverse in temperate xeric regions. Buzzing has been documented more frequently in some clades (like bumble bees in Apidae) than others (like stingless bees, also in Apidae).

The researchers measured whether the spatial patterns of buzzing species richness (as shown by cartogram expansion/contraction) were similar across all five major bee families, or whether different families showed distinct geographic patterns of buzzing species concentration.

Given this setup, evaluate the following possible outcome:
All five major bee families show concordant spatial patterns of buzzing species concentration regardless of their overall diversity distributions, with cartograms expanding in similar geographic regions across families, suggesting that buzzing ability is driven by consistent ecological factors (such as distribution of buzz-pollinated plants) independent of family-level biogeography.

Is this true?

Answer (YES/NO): NO